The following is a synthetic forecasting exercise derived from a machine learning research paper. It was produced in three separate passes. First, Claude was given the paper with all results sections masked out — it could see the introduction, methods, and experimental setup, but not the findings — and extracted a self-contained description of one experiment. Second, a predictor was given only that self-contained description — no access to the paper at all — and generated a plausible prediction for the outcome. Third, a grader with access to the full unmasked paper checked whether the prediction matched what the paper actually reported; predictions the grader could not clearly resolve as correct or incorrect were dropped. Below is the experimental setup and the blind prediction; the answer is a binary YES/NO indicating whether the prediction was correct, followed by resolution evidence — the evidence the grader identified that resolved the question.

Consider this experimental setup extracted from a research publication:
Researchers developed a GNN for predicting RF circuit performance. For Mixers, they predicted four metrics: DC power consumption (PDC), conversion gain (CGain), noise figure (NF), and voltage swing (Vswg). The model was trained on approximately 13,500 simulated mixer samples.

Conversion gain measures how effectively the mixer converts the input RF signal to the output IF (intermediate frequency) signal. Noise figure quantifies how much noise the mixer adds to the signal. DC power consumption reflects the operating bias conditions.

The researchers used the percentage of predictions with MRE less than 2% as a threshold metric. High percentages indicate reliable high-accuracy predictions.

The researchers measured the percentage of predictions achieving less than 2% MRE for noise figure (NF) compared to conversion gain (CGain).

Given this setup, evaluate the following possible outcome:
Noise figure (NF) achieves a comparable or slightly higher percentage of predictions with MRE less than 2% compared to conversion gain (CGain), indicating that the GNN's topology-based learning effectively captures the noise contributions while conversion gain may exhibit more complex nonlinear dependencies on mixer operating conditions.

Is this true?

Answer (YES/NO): NO